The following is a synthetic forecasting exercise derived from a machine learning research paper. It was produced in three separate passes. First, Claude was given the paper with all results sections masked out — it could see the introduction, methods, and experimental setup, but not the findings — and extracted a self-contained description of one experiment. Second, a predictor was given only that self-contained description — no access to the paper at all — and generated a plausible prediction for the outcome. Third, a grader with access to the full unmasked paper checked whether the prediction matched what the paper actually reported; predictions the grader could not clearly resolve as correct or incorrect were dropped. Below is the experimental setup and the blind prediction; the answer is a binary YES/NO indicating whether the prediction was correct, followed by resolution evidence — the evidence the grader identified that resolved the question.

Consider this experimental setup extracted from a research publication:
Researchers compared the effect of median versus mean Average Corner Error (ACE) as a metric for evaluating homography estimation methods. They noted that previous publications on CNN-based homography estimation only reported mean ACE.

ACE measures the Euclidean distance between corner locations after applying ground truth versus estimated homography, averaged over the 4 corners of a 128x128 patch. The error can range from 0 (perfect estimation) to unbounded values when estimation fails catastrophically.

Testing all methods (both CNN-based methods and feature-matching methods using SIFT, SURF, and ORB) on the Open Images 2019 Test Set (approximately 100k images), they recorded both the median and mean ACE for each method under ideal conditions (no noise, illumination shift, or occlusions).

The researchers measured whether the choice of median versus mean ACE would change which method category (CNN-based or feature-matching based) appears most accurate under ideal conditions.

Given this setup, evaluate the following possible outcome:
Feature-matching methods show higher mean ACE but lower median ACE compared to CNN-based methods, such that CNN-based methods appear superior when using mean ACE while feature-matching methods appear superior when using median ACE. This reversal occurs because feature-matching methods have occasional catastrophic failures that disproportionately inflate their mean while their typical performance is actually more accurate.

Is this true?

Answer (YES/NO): YES